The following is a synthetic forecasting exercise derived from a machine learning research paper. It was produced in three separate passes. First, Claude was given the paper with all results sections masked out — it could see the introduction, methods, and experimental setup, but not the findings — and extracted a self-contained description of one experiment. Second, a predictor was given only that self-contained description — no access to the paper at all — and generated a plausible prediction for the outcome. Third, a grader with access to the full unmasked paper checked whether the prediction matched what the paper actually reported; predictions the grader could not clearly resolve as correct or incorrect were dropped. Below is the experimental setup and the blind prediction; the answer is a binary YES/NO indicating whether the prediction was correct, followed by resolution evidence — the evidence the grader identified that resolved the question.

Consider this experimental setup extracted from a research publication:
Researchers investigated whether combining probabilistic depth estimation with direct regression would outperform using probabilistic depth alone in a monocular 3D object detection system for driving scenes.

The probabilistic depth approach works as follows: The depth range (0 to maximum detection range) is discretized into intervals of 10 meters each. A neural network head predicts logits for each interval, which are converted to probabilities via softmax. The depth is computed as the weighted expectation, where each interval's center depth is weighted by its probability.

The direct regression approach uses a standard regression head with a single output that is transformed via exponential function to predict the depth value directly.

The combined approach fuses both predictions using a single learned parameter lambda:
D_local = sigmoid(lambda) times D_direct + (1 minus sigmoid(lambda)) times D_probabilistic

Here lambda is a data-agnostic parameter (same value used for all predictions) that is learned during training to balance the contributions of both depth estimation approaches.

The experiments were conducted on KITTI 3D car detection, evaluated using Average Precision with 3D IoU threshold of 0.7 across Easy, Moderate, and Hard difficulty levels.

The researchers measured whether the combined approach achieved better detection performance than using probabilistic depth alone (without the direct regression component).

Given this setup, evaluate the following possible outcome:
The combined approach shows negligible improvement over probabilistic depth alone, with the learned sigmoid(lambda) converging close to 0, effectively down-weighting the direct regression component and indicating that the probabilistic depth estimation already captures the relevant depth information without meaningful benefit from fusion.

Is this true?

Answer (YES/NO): NO